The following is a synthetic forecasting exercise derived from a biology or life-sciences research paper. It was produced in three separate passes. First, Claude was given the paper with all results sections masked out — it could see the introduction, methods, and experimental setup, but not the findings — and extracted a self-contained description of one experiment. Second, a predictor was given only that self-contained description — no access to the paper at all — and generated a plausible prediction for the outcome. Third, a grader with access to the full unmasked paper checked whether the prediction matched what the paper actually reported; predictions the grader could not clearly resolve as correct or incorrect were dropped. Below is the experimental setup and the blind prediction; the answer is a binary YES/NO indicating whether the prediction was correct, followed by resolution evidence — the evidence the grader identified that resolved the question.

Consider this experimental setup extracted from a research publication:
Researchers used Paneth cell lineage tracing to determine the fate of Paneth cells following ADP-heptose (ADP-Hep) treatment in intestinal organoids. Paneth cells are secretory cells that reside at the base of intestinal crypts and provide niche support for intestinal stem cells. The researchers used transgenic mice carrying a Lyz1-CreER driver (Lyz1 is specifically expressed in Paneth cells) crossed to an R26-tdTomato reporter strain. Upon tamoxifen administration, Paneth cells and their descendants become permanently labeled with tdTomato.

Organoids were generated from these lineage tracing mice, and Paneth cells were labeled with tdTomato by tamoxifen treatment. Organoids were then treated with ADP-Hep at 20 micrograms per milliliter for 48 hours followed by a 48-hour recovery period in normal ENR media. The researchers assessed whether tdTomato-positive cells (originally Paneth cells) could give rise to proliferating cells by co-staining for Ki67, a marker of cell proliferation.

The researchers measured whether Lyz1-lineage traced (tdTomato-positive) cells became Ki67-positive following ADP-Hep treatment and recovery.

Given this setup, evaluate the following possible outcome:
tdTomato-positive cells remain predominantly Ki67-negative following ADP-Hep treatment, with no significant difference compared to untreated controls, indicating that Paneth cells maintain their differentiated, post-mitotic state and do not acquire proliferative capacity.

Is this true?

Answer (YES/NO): NO